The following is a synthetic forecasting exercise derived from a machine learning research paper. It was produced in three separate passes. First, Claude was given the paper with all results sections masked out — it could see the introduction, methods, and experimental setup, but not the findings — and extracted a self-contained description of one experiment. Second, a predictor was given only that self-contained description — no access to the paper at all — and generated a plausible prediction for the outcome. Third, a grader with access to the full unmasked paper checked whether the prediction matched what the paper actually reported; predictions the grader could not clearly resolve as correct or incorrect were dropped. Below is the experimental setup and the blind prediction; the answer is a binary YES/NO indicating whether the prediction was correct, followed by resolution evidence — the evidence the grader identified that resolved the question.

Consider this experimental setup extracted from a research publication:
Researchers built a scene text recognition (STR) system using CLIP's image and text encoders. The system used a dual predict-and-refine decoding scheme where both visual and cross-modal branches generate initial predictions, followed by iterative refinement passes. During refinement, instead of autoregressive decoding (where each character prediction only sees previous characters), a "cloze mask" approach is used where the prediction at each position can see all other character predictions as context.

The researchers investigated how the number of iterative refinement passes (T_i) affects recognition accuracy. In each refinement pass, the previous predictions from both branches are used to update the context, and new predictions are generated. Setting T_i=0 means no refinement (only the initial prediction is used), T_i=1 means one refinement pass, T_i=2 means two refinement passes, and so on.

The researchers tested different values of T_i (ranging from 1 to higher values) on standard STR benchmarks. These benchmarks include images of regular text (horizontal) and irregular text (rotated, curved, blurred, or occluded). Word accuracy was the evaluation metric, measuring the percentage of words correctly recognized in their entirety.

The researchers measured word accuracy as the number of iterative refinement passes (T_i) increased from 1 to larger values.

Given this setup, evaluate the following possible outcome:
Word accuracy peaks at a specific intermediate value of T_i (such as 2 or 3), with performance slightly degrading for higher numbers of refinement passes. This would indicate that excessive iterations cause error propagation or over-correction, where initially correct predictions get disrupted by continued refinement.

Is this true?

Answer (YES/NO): NO